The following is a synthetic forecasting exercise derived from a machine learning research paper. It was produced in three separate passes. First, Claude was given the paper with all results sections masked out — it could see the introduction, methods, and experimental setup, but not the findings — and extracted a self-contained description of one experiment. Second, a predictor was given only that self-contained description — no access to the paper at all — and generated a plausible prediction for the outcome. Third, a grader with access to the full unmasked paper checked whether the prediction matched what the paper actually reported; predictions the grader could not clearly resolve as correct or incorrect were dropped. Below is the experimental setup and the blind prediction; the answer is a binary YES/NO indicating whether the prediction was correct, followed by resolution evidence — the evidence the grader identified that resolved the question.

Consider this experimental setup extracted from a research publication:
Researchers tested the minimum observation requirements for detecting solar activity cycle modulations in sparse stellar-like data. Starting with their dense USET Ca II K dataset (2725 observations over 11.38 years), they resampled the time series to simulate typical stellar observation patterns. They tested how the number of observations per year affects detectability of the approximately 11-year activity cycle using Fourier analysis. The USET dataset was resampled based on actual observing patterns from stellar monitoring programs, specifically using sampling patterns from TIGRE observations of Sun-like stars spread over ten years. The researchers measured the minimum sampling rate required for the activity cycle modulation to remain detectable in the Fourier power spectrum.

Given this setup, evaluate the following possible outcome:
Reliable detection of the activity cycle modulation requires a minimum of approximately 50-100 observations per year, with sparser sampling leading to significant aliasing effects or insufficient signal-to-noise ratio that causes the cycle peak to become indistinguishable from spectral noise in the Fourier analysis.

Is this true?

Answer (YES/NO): NO